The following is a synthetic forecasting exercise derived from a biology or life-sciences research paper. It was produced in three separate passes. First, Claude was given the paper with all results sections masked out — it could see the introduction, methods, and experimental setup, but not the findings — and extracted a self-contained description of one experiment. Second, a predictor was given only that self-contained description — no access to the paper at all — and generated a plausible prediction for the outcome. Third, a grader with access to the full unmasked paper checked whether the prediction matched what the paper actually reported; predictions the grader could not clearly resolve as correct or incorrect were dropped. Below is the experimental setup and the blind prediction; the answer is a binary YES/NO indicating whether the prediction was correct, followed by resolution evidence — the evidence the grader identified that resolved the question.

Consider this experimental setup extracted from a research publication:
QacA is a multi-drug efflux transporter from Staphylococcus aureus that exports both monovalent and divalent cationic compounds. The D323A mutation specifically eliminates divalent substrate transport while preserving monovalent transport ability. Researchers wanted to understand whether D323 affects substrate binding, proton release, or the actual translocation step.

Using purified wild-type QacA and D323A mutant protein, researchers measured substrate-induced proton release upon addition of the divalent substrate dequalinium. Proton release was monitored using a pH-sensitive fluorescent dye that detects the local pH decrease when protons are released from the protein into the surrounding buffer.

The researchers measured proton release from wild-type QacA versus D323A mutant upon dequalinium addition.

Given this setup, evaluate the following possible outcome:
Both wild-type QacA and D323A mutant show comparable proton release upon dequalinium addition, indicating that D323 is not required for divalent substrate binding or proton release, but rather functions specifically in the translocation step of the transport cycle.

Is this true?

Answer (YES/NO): NO